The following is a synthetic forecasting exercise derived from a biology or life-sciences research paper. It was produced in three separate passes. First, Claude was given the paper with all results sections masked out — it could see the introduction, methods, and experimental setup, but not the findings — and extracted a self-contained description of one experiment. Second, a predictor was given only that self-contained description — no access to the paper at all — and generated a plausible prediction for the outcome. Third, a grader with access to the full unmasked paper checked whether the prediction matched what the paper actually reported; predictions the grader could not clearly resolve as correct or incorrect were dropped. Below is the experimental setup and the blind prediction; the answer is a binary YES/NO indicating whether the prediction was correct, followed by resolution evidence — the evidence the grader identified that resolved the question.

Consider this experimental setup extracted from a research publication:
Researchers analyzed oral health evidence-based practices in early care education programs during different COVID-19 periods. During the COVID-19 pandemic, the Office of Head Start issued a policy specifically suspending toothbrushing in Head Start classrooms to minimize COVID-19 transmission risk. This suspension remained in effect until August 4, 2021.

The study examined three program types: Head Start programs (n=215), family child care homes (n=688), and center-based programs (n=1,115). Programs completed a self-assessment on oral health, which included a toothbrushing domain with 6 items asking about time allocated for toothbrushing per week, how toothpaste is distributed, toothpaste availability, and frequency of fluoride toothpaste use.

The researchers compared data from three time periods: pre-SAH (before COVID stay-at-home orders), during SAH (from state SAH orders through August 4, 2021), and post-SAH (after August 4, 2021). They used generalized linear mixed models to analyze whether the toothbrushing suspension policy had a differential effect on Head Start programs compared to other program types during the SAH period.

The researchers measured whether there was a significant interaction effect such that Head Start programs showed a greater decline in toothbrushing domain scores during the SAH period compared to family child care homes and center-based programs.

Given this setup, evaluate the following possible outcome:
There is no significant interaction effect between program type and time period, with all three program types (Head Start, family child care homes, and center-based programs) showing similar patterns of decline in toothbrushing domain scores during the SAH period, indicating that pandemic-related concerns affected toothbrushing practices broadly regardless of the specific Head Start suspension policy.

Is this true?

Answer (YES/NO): YES